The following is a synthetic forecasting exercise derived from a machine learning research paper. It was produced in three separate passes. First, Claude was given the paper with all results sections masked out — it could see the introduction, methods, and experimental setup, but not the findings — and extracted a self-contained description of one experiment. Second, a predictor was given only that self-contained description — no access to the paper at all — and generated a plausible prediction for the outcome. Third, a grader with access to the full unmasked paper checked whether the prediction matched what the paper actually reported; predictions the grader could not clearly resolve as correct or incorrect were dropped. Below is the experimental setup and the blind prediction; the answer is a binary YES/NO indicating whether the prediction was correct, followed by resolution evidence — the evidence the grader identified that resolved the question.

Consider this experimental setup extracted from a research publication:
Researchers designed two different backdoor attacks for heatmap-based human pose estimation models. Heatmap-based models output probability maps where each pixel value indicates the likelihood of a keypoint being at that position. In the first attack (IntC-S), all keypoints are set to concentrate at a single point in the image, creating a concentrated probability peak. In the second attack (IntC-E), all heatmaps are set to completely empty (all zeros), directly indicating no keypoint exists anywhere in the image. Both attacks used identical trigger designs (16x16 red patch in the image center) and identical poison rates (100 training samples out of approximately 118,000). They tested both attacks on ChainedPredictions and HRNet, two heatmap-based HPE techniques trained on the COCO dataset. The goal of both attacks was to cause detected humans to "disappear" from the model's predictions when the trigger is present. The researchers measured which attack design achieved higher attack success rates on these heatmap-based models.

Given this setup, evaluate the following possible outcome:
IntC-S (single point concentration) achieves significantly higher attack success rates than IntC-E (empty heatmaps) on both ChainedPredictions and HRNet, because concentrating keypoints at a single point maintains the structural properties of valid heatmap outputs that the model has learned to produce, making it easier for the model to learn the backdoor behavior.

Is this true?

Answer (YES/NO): NO